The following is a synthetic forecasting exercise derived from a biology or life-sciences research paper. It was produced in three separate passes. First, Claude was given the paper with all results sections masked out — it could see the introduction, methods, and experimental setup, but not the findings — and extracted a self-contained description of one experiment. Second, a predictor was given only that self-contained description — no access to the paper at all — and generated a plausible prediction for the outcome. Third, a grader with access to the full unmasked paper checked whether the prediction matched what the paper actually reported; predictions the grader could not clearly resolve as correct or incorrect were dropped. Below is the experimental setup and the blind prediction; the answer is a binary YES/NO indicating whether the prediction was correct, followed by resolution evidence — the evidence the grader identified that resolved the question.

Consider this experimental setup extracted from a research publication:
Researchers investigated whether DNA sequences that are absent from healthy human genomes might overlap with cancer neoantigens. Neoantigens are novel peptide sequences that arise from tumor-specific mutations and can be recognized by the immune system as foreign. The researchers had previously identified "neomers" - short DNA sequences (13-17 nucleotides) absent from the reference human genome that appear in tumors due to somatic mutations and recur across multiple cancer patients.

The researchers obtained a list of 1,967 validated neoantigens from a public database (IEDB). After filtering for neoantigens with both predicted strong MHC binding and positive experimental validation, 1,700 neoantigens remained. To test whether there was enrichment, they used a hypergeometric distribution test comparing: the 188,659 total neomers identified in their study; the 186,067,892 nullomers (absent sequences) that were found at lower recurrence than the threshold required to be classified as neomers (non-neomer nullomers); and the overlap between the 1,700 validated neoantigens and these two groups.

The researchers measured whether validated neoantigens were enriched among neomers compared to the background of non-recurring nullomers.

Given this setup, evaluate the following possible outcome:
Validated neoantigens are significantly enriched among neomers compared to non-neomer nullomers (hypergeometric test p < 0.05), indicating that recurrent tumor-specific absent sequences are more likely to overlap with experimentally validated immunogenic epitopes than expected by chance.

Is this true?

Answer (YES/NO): YES